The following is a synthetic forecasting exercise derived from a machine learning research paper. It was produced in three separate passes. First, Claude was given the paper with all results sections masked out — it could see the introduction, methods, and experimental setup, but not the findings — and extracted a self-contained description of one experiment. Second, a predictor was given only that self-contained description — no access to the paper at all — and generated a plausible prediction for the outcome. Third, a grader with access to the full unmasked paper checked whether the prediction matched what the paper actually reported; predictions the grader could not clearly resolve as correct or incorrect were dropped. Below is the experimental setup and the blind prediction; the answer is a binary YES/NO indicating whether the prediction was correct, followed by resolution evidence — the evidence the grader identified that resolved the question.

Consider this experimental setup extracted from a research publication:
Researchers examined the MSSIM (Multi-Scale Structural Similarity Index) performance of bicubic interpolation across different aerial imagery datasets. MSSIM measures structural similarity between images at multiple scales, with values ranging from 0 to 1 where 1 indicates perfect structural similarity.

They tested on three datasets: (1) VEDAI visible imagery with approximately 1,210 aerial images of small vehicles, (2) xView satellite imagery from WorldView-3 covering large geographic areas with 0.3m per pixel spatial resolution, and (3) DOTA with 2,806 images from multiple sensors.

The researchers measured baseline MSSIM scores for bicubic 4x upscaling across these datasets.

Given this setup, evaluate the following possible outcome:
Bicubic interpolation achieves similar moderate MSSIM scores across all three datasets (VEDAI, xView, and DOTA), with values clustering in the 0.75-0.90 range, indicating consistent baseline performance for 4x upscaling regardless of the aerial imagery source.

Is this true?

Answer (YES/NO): NO